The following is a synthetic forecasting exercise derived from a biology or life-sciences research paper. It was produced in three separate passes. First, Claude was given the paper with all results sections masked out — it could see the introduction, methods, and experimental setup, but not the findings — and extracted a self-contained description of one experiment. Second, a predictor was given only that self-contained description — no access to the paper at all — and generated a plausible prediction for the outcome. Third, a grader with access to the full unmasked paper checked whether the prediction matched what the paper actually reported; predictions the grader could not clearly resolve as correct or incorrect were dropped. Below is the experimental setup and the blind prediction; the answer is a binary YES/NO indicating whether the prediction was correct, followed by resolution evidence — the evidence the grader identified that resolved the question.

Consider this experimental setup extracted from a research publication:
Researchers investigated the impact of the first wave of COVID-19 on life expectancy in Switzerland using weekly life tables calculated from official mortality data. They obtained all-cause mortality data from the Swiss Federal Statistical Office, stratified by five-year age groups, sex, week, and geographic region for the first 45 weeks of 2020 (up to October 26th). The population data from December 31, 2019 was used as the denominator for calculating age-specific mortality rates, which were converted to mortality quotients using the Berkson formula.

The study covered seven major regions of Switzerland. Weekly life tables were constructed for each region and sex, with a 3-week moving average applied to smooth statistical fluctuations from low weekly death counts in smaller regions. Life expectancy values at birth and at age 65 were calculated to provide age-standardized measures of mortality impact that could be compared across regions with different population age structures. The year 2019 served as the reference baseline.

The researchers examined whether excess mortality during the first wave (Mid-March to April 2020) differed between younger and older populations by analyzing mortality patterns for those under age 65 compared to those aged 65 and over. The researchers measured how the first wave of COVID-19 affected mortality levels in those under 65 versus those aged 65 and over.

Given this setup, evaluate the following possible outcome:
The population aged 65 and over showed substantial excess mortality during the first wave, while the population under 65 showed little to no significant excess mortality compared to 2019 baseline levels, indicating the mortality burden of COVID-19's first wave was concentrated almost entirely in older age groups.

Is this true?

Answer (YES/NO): YES